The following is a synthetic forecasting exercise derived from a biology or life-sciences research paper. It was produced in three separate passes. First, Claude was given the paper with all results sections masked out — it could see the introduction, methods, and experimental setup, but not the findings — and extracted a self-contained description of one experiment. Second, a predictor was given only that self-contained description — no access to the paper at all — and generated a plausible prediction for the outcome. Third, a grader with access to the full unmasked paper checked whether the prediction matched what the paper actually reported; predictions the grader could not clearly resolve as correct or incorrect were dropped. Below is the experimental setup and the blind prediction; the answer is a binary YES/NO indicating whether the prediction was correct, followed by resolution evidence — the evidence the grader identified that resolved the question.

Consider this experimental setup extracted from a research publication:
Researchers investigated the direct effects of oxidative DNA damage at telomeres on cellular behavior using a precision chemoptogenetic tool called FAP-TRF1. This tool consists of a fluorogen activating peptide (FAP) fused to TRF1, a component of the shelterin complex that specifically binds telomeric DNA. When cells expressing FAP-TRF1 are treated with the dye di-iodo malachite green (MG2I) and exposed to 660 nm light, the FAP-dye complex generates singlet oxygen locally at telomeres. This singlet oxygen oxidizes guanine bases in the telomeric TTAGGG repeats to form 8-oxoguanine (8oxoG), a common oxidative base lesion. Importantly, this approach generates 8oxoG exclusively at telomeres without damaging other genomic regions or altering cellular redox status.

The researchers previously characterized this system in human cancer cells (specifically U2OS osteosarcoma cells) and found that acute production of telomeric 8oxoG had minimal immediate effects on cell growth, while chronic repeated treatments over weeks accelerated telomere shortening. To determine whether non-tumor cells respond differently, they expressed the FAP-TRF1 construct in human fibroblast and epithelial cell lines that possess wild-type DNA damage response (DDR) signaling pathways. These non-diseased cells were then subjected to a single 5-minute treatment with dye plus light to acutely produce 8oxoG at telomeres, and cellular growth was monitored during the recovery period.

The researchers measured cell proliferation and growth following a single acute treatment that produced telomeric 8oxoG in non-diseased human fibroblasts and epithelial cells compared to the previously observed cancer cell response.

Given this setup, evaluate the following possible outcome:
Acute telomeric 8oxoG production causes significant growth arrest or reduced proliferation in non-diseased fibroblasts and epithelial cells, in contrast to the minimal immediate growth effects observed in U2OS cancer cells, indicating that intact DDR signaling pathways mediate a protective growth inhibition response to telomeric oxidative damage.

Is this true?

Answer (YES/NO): YES